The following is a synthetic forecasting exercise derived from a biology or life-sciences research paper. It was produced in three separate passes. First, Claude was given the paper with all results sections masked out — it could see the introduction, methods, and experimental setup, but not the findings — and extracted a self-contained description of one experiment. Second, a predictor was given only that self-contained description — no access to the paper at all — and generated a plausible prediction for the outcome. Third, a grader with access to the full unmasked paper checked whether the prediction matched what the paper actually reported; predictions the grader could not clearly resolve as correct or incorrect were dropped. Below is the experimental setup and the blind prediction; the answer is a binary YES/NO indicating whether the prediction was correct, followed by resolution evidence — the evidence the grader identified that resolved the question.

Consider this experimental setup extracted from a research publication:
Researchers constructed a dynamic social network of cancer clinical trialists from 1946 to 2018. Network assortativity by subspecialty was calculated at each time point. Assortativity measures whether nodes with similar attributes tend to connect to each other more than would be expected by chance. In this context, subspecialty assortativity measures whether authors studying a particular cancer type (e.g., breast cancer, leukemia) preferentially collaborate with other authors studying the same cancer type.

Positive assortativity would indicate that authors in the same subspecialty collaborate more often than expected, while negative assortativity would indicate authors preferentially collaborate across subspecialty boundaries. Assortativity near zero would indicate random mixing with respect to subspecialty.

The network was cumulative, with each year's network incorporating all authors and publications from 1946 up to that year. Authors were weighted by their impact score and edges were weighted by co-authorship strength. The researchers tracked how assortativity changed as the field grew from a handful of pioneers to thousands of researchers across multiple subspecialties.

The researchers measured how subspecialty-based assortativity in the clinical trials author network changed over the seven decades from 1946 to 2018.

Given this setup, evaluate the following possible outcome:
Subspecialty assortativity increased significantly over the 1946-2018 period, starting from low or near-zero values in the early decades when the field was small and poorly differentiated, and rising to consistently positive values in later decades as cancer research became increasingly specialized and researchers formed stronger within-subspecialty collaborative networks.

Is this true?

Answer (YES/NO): YES